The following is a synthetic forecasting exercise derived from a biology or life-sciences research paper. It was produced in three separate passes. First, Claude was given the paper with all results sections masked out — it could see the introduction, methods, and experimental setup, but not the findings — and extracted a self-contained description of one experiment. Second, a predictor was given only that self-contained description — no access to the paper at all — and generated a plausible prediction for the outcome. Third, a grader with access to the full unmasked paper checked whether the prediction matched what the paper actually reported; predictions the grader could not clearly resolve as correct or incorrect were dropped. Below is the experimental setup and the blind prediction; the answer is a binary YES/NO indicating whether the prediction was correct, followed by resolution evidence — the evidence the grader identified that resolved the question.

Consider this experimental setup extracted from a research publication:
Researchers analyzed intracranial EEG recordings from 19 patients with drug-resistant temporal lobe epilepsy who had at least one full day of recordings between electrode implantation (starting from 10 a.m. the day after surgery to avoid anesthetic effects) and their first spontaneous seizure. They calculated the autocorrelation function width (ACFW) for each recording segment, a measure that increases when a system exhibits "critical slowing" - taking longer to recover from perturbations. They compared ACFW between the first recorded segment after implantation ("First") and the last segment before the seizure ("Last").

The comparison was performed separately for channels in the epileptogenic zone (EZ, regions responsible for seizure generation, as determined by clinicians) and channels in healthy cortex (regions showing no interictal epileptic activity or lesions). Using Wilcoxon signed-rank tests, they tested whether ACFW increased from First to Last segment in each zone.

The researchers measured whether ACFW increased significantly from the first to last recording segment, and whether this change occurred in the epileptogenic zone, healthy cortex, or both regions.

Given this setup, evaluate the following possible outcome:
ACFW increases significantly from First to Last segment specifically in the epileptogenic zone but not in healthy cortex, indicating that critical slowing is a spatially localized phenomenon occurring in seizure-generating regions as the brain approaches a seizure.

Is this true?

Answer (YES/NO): NO